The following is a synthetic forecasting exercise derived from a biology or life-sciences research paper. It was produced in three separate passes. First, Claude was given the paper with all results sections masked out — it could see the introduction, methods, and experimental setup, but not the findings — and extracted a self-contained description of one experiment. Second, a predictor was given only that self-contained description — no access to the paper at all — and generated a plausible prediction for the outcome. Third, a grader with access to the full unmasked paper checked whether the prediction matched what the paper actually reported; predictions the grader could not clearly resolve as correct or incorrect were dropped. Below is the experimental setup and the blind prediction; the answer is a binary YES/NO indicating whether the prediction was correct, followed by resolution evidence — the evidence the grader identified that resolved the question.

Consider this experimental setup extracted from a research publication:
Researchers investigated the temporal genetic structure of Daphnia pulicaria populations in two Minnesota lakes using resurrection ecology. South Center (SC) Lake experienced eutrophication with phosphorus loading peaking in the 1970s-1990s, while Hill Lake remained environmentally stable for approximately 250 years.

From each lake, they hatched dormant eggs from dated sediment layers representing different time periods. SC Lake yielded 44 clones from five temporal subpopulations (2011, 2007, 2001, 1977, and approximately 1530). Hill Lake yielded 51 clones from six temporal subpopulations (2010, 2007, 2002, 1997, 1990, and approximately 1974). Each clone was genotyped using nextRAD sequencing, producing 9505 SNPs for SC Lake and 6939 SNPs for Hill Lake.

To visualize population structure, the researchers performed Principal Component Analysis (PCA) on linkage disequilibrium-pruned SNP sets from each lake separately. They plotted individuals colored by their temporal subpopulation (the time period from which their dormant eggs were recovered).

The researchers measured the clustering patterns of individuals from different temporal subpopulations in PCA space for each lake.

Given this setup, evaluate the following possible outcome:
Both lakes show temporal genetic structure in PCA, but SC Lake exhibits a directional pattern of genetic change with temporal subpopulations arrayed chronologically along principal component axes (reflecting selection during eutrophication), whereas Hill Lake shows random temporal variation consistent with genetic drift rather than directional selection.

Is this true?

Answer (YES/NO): NO